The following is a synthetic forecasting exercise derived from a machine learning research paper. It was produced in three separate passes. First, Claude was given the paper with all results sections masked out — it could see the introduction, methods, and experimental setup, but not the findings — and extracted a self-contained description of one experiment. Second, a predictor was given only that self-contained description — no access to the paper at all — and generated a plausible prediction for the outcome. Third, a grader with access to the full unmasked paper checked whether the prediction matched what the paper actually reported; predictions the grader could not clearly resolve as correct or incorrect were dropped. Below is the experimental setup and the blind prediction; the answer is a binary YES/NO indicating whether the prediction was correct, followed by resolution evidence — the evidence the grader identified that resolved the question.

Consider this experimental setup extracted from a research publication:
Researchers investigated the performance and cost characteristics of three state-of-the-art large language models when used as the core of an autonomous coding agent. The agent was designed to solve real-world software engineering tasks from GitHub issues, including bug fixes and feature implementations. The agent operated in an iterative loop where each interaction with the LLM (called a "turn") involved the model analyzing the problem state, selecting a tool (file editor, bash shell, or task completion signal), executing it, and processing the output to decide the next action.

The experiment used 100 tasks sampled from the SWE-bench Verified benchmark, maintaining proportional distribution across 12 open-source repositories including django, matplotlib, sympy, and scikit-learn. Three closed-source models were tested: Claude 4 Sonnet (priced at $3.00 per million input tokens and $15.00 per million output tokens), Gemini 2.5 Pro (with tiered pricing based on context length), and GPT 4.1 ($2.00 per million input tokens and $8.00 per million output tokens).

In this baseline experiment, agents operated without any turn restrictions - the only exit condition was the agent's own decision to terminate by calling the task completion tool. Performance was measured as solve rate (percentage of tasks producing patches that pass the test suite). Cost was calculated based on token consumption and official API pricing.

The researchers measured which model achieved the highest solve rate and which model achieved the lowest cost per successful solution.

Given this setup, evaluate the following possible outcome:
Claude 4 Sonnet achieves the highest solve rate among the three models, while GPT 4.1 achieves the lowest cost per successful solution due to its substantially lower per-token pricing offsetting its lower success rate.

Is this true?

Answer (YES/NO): YES